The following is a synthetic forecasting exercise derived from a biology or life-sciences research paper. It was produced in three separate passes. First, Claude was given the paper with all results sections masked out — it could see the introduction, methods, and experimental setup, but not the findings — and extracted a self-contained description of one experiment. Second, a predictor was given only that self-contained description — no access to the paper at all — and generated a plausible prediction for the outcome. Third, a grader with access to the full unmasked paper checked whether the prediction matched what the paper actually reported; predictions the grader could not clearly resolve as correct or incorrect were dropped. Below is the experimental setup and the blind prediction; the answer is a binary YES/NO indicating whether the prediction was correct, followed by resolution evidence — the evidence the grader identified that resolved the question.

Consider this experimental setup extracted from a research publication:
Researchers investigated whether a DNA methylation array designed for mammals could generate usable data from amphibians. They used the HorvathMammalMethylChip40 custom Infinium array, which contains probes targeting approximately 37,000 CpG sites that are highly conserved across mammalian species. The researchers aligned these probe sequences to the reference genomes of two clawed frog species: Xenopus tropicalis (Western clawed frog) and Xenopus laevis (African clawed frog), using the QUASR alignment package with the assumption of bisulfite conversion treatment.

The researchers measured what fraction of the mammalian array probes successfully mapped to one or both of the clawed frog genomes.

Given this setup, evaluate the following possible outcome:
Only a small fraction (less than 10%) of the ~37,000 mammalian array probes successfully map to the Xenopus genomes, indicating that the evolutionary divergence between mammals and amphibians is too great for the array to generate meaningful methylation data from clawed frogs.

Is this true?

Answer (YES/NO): NO